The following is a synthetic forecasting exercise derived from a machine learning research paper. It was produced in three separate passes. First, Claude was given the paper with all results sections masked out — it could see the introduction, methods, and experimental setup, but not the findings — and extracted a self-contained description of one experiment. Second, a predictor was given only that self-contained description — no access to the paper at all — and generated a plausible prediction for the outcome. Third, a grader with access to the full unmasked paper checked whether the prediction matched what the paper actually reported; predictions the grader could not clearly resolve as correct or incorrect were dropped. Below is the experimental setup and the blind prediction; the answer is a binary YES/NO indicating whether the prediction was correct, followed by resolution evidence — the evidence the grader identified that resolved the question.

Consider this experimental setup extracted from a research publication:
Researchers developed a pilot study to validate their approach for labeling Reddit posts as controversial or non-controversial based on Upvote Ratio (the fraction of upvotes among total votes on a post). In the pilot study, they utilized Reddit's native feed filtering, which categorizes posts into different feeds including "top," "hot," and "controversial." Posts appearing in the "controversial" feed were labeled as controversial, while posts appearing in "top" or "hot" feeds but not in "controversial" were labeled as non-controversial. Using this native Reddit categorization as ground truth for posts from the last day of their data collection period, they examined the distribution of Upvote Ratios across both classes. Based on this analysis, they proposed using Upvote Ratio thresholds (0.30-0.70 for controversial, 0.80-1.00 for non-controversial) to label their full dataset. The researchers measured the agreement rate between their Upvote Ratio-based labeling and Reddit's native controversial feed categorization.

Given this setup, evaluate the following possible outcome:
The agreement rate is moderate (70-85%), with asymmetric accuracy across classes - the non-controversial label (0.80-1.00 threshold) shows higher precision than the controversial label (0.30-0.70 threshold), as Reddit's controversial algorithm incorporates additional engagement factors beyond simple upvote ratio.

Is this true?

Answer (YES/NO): NO